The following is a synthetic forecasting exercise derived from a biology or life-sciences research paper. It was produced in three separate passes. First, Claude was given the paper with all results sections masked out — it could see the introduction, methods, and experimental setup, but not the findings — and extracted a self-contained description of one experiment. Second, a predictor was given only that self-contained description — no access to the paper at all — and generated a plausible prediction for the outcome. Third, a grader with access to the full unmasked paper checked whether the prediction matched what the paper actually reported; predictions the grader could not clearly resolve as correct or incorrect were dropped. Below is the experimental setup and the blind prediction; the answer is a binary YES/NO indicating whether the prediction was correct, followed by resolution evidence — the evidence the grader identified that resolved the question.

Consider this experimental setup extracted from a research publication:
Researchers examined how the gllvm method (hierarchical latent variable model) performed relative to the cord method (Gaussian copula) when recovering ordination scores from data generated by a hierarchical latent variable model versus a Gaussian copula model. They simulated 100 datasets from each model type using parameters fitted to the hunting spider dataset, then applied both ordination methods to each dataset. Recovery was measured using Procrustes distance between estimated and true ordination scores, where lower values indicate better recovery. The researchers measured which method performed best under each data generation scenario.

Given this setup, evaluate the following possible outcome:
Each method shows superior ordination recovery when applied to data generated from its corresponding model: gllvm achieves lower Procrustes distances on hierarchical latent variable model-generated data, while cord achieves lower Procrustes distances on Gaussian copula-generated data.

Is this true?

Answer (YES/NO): YES